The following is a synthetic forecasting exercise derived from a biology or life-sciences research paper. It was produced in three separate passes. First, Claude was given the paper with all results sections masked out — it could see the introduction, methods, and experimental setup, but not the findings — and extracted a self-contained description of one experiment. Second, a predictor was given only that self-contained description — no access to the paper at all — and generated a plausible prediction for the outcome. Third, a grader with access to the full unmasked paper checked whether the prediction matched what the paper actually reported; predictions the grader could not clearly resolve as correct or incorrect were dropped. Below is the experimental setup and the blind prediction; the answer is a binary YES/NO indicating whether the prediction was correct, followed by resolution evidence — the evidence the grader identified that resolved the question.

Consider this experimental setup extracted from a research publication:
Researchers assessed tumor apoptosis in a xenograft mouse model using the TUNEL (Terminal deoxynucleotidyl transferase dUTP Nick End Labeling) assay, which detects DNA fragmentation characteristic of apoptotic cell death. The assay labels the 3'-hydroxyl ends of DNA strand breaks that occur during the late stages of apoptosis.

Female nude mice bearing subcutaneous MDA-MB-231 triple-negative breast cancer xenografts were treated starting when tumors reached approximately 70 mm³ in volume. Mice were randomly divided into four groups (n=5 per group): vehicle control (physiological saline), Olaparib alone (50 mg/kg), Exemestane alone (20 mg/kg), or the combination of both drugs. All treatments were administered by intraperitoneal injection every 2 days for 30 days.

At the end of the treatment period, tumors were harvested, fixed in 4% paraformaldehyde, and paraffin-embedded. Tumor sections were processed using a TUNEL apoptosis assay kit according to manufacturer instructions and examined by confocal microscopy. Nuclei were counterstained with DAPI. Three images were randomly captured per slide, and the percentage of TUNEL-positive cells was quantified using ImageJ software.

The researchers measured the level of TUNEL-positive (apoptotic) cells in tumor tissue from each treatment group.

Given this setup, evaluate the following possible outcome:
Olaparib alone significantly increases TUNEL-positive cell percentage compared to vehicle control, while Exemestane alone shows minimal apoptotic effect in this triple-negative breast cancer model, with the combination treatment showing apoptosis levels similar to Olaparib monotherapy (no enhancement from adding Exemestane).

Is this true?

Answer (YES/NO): NO